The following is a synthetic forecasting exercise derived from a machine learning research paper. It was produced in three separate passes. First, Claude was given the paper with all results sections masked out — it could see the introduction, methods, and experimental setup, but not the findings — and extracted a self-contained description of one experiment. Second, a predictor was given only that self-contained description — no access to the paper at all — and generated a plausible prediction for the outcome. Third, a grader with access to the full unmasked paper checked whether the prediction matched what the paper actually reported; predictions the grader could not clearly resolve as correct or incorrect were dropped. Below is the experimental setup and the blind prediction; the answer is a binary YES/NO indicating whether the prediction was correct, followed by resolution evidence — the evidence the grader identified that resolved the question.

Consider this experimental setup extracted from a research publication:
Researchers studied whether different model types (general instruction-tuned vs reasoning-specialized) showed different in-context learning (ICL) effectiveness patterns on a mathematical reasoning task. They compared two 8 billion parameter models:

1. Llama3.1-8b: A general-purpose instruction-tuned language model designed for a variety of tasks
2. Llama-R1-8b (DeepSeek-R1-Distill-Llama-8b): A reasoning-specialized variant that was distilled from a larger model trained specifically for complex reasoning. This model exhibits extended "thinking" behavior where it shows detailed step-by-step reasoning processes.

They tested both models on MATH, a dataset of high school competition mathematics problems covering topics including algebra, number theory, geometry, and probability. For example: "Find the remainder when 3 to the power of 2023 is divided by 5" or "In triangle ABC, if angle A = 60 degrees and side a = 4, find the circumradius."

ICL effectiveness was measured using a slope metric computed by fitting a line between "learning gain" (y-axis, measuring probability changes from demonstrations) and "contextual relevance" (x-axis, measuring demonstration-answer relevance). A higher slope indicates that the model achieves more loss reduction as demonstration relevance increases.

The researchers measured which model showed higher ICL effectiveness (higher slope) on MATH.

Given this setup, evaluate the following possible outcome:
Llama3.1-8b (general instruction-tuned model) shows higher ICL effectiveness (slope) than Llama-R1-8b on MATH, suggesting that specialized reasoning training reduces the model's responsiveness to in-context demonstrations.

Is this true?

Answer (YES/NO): YES